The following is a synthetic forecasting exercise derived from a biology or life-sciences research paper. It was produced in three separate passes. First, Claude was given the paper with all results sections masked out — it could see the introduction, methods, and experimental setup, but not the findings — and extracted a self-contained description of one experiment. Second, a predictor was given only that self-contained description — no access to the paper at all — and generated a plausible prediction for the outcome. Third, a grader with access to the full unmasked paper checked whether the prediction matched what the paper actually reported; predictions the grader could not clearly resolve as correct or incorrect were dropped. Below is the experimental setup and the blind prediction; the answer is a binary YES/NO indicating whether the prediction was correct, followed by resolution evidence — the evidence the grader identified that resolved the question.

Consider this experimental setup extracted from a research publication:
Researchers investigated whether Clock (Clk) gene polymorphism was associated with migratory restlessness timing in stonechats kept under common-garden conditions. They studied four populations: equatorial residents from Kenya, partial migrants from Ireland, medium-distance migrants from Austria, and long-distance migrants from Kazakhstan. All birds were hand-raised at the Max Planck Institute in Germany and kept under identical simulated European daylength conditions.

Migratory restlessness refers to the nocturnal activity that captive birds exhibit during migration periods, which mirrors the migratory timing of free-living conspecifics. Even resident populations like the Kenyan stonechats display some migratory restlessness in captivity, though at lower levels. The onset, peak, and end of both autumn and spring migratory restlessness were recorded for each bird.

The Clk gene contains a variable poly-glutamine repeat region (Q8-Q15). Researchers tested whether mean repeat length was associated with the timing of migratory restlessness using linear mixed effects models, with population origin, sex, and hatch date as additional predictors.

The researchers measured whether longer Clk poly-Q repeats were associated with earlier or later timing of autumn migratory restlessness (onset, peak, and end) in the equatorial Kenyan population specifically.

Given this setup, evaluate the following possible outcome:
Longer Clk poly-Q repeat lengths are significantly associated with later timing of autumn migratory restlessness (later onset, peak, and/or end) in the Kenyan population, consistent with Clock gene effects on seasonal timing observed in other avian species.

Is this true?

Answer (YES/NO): YES